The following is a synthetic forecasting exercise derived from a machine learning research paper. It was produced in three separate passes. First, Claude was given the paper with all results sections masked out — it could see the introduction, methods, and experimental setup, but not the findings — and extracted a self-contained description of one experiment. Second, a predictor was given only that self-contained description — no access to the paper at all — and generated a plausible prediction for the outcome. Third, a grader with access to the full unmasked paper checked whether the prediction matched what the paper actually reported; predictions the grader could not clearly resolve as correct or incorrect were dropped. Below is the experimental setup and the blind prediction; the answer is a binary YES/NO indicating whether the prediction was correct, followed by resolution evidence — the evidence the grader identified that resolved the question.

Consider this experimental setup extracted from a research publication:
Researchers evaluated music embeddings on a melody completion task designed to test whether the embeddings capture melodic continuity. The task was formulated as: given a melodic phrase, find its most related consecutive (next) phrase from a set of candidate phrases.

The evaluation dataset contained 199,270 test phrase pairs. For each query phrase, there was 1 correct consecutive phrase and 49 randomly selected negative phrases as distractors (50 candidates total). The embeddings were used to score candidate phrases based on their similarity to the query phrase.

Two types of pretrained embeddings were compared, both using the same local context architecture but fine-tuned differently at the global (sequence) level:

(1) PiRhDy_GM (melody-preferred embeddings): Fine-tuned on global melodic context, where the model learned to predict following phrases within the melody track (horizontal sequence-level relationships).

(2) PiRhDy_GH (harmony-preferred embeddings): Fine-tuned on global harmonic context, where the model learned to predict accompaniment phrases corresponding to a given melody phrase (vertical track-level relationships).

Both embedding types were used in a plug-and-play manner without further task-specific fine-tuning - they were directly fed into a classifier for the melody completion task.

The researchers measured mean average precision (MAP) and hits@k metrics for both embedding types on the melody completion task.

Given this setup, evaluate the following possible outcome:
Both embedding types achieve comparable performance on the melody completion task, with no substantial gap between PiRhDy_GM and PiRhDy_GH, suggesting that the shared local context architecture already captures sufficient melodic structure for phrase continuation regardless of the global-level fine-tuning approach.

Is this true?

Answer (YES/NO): NO